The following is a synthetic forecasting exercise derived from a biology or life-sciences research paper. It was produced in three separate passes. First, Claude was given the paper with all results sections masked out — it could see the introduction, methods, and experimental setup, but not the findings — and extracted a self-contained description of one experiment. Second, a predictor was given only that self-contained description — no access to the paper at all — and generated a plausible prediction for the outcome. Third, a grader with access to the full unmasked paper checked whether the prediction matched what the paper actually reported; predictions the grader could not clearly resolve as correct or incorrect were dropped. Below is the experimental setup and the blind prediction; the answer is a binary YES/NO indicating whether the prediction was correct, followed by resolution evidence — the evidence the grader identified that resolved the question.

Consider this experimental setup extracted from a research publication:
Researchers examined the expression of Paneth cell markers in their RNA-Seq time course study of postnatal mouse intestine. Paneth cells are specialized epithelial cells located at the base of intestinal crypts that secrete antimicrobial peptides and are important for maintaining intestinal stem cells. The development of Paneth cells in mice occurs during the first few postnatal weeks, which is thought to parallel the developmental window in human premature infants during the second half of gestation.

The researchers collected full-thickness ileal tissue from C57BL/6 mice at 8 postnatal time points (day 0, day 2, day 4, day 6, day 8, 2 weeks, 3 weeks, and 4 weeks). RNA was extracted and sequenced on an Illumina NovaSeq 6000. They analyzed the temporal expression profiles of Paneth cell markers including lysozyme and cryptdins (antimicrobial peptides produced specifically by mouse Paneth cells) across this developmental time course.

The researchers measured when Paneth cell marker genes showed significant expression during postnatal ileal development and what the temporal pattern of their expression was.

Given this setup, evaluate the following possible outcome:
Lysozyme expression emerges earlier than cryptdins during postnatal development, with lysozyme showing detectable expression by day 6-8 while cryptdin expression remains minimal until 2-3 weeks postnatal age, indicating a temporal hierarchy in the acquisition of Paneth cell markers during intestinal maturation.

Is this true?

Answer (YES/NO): NO